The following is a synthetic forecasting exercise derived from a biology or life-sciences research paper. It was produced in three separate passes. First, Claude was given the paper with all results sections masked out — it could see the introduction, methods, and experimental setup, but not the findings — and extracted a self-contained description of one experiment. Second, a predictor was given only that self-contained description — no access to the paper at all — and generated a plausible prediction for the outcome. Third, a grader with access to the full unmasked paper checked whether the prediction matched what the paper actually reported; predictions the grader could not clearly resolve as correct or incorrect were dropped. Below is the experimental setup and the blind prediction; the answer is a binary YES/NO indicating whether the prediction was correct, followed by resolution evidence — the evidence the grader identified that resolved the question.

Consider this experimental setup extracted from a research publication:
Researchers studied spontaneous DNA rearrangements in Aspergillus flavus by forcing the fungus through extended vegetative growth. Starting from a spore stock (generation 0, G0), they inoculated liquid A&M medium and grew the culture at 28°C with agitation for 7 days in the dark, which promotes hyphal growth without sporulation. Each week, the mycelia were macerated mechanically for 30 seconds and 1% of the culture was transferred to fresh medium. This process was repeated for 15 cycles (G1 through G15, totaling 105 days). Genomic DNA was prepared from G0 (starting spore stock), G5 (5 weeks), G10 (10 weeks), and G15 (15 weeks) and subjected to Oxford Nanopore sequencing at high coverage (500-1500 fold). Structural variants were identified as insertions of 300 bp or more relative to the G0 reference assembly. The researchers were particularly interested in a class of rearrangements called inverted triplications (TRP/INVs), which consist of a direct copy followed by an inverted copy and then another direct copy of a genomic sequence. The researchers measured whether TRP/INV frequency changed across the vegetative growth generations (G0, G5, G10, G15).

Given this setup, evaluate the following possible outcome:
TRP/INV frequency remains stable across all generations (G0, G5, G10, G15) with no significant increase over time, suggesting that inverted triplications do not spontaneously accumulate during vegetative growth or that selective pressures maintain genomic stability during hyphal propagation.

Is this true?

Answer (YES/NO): NO